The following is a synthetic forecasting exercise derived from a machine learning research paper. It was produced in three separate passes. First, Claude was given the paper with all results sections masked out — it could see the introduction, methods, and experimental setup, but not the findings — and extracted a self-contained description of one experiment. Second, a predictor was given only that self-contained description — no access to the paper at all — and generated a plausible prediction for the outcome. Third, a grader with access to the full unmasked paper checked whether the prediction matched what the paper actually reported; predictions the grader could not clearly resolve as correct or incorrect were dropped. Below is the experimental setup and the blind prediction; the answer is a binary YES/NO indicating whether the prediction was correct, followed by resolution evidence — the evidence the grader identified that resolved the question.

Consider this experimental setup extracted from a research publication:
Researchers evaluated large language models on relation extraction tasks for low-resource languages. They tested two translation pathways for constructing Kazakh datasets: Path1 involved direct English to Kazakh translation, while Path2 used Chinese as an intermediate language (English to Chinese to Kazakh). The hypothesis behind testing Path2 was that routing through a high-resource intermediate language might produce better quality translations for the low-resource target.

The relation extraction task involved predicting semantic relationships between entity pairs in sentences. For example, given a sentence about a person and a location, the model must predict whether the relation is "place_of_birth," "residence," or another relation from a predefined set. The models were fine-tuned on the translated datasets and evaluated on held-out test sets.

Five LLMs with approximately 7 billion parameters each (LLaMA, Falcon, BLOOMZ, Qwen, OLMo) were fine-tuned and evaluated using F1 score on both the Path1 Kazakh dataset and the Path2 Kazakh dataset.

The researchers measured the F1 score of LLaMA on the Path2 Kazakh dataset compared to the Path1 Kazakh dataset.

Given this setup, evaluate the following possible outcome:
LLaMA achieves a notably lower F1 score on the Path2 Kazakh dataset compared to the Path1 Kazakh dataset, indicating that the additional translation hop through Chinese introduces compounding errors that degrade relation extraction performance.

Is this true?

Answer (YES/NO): NO